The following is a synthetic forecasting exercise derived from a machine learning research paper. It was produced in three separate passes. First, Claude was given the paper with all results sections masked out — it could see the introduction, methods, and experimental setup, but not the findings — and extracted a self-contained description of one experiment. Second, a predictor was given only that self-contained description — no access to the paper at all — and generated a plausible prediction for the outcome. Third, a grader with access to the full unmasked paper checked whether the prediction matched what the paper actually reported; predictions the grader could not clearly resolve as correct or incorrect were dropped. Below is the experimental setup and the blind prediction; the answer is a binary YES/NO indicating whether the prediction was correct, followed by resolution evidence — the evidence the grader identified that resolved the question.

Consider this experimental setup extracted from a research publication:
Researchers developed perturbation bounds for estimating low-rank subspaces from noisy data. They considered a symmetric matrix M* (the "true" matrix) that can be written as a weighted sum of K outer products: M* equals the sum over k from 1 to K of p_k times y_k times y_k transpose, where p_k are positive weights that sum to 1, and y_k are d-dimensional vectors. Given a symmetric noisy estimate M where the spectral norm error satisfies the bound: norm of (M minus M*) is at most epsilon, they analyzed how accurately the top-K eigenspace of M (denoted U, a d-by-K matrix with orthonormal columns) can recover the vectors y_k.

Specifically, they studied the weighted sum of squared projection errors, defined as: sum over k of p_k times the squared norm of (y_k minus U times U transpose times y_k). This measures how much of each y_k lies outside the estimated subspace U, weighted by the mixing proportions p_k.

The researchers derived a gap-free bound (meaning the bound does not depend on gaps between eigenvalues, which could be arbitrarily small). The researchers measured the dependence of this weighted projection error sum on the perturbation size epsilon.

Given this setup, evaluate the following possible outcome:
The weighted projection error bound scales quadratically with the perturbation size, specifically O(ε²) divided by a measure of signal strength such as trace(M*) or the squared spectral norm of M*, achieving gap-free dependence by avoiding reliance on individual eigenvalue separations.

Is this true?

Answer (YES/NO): NO